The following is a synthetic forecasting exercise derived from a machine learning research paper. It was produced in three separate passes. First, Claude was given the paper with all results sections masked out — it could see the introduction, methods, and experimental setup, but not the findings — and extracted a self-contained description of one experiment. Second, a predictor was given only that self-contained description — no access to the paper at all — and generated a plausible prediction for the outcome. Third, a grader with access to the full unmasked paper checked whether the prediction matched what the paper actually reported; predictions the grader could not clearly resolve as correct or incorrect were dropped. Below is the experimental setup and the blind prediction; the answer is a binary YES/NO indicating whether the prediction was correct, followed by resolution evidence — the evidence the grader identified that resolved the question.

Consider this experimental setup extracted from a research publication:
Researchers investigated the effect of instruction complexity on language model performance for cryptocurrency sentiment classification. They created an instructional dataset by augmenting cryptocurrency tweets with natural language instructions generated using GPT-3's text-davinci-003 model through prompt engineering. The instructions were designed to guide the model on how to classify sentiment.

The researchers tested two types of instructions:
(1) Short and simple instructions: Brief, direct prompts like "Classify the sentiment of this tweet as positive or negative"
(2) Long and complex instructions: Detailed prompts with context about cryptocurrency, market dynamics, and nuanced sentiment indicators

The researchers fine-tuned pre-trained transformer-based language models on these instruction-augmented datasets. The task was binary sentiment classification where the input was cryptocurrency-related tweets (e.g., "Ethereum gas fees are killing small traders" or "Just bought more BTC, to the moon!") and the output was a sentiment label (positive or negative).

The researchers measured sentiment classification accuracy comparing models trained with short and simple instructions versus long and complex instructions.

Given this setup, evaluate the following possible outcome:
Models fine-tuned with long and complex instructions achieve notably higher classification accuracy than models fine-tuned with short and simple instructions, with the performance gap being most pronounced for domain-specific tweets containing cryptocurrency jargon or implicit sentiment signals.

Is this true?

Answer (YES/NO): NO